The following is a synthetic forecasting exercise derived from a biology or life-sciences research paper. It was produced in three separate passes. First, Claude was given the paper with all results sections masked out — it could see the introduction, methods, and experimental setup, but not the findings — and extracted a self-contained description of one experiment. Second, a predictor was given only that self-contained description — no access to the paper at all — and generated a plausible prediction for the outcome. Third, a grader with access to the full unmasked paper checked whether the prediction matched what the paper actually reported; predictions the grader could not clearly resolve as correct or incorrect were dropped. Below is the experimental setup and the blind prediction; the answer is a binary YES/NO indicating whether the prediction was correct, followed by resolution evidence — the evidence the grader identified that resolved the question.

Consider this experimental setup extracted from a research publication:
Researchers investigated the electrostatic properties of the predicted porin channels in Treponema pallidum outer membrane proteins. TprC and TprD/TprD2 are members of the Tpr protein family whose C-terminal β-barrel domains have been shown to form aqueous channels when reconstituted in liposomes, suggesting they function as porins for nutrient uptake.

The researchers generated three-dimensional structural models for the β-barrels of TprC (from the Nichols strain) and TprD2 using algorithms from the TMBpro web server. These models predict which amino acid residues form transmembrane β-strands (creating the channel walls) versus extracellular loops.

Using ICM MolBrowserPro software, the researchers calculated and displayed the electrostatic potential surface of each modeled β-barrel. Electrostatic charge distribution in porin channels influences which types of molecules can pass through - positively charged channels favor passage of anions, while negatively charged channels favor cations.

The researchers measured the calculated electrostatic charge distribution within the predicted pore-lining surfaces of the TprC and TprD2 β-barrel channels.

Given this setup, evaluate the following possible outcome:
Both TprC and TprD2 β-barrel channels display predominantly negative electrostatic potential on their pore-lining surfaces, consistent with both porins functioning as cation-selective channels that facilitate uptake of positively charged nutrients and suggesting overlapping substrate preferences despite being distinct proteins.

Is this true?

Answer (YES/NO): NO